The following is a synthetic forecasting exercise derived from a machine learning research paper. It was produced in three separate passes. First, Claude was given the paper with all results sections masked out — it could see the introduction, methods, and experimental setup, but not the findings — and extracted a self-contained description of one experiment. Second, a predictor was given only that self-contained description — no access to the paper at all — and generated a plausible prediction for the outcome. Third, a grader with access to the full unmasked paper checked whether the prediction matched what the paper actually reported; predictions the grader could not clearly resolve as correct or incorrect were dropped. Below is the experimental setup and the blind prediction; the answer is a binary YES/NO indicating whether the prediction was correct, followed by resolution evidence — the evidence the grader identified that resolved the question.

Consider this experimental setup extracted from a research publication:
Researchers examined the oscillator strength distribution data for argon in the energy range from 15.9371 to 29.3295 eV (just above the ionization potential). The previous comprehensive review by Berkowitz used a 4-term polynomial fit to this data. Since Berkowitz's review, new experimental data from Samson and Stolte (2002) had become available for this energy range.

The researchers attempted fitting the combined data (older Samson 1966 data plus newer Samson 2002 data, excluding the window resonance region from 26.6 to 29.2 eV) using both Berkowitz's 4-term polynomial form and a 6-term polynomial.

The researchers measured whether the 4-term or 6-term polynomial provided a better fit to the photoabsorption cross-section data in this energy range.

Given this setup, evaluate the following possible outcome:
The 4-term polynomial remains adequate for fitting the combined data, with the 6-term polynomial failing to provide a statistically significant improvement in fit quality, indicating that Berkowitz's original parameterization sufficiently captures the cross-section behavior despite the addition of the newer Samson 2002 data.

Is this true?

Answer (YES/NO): NO